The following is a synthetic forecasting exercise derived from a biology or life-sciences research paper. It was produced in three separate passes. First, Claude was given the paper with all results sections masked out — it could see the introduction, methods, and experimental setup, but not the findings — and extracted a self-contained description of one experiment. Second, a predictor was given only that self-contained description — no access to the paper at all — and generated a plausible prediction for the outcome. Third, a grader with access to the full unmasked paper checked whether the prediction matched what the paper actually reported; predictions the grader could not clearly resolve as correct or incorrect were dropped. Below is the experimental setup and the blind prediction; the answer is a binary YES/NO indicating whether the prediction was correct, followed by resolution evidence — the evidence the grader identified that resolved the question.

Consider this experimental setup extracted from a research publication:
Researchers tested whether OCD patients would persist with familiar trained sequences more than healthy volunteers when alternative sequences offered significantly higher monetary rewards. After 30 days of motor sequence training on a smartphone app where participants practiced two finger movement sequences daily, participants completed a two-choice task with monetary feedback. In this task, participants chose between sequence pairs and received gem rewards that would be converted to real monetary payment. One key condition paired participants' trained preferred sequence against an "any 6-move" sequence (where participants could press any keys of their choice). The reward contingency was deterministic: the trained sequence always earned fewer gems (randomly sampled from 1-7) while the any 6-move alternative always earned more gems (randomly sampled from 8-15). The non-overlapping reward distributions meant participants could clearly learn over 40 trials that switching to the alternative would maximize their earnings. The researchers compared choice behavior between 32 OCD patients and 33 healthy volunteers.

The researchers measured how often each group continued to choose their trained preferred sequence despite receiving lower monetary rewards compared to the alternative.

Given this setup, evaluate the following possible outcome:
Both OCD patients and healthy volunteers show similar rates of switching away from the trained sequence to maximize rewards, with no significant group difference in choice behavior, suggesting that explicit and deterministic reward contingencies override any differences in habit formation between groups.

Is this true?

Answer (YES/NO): YES